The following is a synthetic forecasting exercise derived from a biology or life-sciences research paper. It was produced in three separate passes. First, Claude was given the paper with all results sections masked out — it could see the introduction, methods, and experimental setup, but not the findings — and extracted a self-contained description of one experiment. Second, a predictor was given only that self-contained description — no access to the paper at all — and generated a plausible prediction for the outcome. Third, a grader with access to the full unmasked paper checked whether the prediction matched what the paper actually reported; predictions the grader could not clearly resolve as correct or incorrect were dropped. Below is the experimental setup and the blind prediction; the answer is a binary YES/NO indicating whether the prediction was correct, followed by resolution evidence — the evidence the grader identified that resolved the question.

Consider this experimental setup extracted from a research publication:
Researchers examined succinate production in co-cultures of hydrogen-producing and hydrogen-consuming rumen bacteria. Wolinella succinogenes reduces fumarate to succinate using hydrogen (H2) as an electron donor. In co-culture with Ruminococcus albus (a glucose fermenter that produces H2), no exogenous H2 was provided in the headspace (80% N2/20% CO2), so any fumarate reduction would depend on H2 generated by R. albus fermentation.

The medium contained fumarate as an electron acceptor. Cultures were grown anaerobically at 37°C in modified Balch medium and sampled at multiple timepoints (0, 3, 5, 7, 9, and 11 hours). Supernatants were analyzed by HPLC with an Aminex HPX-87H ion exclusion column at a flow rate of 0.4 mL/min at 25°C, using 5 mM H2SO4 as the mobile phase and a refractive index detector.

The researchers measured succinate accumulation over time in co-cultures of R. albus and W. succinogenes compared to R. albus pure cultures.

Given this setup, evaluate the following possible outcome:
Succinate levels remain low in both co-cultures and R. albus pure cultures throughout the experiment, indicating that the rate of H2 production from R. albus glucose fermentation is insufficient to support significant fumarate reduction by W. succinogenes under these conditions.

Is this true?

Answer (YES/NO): NO